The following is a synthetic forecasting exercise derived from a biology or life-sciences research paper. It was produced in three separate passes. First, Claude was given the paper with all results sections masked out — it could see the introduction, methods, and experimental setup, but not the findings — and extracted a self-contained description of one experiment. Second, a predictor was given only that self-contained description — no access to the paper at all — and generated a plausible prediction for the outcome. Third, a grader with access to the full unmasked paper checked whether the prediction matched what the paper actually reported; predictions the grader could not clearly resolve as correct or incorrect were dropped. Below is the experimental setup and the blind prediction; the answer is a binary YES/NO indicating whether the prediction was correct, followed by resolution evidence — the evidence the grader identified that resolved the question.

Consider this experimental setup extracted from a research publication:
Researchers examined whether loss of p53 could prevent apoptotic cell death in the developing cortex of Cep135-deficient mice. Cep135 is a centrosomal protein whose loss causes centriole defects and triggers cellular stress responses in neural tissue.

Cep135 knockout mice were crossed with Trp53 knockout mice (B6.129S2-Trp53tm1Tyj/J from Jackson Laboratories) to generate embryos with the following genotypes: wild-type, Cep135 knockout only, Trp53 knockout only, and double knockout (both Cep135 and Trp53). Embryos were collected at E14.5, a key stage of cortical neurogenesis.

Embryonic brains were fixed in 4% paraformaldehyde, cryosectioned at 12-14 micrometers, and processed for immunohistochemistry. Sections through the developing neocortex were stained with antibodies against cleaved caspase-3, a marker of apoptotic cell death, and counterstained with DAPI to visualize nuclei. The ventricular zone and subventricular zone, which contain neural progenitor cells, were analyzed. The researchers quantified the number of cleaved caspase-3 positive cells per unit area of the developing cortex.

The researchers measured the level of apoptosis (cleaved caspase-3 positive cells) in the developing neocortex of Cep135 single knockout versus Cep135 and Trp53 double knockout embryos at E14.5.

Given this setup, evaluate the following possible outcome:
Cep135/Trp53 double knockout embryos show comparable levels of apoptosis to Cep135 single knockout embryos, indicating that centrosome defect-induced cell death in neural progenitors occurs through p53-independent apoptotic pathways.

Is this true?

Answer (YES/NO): NO